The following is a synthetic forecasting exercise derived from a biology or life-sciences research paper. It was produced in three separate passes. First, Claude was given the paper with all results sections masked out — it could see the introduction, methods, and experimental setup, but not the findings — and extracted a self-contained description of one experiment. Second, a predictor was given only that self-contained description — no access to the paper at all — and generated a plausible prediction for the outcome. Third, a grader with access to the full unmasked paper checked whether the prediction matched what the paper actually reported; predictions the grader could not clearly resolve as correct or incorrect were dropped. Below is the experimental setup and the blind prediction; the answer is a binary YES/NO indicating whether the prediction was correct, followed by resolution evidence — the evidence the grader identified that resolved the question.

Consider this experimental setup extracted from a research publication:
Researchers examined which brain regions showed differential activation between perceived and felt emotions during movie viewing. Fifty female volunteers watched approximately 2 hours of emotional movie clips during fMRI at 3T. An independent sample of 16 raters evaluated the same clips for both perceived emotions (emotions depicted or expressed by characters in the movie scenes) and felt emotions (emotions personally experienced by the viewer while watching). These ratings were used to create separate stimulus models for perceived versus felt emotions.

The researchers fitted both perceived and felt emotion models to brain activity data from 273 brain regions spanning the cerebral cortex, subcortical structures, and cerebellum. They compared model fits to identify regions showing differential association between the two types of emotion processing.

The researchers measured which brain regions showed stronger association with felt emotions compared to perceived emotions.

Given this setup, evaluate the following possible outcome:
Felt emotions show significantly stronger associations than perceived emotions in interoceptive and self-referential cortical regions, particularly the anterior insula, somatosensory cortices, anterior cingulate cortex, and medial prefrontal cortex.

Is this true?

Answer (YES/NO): NO